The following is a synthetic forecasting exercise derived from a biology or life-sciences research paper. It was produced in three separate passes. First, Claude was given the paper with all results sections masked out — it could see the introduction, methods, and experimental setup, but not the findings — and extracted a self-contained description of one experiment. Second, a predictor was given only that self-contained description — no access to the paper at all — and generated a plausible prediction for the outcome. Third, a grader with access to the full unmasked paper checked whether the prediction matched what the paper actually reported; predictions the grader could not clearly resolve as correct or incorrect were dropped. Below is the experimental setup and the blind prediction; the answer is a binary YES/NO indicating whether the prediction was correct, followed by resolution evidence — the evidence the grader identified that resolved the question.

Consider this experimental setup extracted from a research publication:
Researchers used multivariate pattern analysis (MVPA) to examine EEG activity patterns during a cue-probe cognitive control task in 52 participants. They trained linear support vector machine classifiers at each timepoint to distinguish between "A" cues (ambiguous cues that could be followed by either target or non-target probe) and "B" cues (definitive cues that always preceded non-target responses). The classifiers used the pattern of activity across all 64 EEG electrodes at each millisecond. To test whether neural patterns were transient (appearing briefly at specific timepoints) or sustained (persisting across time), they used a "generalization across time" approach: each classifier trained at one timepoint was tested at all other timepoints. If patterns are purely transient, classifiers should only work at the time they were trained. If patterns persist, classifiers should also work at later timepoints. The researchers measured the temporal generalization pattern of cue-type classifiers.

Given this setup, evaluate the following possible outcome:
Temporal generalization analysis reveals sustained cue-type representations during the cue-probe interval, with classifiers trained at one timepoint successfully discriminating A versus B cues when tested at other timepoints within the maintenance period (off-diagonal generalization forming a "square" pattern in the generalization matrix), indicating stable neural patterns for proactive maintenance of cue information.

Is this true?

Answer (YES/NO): NO